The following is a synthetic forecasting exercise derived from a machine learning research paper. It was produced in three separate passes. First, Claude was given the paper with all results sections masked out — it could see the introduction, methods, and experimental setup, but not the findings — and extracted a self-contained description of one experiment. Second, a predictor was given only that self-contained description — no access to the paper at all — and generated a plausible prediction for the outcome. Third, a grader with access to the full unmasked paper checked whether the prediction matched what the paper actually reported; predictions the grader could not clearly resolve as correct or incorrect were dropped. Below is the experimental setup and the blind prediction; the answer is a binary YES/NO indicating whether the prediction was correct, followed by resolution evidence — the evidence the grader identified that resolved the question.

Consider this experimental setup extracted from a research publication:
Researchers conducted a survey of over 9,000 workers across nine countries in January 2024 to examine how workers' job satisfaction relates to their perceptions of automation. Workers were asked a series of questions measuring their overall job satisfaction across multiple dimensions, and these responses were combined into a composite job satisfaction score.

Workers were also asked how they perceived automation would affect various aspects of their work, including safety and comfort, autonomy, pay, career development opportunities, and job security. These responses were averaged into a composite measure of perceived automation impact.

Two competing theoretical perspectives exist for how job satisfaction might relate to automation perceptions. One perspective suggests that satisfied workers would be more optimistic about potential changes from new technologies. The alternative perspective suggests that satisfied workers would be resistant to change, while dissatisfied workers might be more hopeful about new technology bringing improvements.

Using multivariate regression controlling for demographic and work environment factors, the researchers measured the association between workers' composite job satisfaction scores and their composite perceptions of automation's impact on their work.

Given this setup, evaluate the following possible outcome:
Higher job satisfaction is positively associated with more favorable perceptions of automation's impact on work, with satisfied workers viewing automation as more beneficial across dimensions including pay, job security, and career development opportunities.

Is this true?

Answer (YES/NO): YES